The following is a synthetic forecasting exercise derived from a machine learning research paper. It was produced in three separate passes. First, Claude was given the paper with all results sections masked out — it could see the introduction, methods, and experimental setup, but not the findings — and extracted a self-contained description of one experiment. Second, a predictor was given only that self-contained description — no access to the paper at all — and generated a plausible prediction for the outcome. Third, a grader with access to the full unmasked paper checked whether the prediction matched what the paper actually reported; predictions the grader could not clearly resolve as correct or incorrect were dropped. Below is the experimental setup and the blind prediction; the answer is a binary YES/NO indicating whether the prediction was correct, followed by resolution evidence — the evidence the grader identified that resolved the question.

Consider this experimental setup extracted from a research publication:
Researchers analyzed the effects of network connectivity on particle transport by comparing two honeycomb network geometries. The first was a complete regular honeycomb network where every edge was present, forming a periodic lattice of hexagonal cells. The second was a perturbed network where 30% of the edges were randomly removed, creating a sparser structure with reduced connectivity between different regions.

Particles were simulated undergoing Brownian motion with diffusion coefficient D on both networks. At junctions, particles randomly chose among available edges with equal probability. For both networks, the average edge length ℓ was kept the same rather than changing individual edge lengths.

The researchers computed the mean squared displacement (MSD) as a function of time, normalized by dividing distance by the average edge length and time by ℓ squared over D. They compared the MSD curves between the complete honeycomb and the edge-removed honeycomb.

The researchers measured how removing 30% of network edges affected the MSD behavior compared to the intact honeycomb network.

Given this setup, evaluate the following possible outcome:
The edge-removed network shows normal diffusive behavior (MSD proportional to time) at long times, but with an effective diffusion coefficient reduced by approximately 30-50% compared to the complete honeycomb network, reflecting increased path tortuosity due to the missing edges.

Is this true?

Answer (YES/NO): NO